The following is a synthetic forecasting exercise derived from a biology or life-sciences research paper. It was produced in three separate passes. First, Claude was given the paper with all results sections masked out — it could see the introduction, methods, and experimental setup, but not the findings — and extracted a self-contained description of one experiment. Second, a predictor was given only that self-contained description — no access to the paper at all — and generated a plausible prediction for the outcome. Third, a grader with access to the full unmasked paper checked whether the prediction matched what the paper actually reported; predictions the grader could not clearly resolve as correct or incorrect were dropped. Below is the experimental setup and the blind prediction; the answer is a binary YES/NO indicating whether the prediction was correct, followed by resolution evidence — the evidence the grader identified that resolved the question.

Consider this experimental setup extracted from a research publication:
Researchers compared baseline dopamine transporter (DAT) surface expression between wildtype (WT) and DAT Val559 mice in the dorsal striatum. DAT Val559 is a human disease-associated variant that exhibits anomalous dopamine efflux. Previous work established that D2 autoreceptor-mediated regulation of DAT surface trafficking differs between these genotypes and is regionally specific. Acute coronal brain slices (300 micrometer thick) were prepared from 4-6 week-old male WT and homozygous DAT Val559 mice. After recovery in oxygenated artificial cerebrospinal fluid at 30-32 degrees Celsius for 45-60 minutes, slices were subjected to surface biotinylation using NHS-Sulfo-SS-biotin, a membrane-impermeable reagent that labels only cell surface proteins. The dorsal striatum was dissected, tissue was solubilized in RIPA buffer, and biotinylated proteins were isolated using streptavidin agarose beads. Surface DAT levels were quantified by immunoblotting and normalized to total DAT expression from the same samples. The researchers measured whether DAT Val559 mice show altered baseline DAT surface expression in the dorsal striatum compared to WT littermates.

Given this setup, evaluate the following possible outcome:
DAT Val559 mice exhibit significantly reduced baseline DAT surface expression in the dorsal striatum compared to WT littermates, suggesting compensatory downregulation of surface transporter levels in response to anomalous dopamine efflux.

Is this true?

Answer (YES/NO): NO